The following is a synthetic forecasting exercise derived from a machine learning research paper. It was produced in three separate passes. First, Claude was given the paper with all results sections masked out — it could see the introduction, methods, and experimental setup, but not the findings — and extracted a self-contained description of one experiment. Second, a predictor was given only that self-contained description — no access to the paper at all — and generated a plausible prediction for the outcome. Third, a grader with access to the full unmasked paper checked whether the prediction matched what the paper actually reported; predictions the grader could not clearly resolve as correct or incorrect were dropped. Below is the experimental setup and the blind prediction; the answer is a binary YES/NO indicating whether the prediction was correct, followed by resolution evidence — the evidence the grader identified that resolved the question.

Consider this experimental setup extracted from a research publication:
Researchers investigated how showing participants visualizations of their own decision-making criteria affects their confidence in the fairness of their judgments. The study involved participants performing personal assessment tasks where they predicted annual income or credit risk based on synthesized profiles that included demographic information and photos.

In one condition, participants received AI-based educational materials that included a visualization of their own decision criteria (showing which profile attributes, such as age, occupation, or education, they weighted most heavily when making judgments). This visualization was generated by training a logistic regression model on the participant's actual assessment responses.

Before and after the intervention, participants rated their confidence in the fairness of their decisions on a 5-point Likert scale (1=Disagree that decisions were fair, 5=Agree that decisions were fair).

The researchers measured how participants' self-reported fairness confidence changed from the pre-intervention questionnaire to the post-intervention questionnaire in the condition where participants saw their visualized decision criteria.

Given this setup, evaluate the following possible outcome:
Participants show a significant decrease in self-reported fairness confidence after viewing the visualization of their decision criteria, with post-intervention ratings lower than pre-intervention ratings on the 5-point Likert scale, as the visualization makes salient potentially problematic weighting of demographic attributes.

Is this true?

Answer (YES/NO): YES